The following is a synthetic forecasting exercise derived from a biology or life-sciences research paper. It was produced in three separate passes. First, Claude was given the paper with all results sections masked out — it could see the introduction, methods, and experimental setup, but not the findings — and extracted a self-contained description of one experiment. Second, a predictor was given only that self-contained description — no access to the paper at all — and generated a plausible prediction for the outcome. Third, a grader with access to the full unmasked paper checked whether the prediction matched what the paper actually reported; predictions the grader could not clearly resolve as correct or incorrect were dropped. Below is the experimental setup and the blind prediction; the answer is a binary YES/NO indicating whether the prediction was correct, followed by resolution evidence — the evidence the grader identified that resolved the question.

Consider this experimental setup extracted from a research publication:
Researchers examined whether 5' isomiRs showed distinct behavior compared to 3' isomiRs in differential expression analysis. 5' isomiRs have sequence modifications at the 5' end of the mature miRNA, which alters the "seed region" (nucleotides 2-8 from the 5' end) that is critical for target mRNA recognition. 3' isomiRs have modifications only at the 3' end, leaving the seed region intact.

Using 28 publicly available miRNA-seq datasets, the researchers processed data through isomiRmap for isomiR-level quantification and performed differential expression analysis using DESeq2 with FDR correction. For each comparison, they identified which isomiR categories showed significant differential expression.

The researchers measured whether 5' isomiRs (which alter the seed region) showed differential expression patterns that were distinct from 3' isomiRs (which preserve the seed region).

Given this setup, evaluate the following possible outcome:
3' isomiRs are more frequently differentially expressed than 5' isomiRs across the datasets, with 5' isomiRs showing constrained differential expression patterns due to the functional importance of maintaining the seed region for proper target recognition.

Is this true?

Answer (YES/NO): NO